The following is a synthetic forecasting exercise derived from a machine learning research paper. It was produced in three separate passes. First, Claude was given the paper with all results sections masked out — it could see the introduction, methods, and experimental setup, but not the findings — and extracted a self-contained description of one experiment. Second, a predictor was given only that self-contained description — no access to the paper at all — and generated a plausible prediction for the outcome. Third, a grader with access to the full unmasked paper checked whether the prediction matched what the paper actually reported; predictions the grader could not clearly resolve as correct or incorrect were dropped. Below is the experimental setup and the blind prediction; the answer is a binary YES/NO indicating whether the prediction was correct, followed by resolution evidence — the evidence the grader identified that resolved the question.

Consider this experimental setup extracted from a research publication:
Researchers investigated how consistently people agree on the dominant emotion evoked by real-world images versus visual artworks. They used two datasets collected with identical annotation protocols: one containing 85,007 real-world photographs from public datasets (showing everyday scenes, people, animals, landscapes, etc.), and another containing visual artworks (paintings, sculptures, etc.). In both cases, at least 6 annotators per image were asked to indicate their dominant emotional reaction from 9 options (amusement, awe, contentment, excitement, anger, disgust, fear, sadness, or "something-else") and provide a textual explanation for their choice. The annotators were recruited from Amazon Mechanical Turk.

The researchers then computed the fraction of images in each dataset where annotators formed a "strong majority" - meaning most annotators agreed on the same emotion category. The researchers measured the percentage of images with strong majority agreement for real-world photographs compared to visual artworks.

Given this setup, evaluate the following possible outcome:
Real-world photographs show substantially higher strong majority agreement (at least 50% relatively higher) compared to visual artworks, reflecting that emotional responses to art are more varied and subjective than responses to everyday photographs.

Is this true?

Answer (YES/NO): NO